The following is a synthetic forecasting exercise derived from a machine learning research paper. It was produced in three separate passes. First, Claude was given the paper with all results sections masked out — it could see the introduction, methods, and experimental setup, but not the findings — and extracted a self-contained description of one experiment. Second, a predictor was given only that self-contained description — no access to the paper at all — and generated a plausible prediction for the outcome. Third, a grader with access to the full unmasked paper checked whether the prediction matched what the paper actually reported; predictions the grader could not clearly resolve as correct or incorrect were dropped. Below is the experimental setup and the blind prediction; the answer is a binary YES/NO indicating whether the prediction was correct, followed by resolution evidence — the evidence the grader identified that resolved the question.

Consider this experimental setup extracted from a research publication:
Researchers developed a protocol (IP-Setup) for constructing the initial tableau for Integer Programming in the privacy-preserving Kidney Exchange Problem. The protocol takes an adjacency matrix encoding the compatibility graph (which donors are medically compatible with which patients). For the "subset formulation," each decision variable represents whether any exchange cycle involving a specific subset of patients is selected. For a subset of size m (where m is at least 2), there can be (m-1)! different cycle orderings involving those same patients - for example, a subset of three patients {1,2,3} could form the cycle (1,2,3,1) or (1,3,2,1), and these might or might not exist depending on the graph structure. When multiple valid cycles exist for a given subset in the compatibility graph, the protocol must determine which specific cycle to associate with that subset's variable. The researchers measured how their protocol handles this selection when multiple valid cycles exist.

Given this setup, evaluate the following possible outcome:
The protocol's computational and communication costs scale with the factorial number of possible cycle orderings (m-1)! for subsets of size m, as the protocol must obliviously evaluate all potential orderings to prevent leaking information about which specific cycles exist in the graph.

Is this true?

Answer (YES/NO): YES